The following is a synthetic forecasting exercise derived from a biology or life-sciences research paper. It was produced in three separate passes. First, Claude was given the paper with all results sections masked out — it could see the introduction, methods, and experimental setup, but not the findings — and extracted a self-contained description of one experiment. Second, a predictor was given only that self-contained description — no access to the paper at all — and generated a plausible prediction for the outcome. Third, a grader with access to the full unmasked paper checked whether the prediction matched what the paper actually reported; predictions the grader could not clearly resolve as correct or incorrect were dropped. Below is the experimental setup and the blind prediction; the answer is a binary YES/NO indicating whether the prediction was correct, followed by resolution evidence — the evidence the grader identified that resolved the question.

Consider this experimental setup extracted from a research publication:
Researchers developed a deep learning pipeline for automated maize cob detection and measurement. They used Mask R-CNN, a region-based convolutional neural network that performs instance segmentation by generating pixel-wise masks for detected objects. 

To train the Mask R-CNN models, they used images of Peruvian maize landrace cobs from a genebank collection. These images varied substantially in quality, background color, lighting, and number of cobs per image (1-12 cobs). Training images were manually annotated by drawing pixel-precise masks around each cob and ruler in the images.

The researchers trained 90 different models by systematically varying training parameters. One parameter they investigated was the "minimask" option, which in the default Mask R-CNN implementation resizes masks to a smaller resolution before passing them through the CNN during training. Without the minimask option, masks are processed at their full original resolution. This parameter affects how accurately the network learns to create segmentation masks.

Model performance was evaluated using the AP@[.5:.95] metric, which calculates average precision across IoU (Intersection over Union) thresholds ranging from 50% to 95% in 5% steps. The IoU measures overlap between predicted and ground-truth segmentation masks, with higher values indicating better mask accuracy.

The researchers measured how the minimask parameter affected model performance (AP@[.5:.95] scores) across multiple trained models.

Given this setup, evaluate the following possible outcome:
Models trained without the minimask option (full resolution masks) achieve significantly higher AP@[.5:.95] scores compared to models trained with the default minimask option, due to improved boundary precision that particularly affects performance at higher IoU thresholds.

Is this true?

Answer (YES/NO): NO